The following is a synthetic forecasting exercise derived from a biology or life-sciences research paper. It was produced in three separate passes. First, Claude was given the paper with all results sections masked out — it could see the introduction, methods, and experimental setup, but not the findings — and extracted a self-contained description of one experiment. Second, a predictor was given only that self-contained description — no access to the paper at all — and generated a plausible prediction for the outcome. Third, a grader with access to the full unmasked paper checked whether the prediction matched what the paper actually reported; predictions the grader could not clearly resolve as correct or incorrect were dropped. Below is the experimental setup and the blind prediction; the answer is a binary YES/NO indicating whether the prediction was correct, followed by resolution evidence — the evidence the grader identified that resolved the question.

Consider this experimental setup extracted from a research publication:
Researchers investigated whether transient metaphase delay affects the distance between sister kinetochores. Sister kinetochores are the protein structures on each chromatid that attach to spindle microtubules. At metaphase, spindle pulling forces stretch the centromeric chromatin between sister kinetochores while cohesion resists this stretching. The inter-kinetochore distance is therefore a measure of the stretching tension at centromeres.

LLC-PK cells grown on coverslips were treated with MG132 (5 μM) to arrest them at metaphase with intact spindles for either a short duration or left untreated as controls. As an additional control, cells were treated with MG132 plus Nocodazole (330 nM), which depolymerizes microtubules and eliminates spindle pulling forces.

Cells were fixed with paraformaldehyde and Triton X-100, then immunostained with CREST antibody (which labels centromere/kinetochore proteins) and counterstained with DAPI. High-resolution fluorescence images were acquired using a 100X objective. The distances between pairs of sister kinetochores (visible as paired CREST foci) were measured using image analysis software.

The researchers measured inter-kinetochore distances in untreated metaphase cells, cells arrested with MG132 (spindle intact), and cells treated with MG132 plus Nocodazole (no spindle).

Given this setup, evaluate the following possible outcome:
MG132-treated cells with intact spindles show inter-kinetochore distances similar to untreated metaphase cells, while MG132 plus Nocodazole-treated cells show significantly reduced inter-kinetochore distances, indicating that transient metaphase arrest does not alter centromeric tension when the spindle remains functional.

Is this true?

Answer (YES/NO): NO